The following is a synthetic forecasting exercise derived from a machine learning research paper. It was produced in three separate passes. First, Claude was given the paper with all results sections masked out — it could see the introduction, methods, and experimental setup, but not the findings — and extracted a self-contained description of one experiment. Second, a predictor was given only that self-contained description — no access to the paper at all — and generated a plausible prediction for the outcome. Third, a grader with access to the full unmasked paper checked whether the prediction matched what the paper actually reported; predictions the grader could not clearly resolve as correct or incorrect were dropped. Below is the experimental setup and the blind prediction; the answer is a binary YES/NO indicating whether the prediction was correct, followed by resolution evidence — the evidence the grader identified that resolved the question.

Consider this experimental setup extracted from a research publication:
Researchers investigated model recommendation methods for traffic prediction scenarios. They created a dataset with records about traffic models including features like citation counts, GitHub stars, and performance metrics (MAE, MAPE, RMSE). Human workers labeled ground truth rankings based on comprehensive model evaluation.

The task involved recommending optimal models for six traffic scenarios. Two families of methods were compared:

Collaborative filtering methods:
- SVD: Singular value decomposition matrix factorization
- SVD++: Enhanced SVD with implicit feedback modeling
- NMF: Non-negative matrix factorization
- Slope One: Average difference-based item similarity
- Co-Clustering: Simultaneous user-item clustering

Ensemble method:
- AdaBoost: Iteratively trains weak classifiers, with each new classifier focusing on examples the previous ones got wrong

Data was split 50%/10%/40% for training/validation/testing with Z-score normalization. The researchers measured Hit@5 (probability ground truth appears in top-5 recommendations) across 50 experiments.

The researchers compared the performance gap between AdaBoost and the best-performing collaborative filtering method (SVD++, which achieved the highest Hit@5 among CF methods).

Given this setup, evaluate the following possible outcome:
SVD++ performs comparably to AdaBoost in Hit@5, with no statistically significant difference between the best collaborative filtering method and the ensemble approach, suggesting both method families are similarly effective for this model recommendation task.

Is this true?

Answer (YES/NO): NO